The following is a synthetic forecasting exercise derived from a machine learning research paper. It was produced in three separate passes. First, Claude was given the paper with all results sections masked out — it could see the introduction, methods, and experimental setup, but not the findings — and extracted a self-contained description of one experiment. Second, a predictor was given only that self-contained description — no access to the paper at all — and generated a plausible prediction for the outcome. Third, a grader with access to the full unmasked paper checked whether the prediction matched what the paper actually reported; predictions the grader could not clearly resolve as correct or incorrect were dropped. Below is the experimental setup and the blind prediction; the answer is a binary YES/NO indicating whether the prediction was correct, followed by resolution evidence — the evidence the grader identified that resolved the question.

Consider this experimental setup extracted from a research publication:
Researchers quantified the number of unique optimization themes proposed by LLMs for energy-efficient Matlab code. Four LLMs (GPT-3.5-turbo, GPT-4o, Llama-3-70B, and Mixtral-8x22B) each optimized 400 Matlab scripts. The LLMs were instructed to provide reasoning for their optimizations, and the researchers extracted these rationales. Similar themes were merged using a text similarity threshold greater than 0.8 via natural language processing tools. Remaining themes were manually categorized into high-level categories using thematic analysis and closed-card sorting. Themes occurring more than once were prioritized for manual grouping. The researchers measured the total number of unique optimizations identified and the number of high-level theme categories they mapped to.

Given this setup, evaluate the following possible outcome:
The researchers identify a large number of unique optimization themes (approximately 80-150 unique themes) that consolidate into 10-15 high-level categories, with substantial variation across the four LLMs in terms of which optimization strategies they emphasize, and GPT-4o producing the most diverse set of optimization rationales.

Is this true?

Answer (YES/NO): NO